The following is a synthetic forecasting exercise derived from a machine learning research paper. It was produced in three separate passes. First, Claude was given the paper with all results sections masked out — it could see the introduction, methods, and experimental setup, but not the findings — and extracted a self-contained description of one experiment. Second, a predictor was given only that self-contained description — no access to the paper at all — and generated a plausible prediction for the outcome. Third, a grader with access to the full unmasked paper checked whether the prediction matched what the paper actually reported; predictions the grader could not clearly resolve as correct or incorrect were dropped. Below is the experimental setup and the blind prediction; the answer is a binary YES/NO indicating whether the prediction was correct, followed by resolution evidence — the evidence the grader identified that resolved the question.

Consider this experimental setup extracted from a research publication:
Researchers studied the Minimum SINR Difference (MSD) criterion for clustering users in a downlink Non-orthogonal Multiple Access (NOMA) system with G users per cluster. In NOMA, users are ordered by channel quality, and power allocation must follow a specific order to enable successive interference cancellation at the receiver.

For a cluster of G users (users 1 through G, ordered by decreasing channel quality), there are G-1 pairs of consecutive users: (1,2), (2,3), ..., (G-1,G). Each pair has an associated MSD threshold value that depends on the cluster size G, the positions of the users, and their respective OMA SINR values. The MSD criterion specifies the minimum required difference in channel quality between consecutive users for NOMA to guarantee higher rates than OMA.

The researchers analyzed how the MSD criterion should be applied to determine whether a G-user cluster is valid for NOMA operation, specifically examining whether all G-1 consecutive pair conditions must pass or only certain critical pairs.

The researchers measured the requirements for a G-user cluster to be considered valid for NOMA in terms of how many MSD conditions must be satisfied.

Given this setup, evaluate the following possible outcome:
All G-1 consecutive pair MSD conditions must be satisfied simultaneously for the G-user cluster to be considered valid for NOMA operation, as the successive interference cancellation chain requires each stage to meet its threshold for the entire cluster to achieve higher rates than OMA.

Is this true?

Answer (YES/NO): YES